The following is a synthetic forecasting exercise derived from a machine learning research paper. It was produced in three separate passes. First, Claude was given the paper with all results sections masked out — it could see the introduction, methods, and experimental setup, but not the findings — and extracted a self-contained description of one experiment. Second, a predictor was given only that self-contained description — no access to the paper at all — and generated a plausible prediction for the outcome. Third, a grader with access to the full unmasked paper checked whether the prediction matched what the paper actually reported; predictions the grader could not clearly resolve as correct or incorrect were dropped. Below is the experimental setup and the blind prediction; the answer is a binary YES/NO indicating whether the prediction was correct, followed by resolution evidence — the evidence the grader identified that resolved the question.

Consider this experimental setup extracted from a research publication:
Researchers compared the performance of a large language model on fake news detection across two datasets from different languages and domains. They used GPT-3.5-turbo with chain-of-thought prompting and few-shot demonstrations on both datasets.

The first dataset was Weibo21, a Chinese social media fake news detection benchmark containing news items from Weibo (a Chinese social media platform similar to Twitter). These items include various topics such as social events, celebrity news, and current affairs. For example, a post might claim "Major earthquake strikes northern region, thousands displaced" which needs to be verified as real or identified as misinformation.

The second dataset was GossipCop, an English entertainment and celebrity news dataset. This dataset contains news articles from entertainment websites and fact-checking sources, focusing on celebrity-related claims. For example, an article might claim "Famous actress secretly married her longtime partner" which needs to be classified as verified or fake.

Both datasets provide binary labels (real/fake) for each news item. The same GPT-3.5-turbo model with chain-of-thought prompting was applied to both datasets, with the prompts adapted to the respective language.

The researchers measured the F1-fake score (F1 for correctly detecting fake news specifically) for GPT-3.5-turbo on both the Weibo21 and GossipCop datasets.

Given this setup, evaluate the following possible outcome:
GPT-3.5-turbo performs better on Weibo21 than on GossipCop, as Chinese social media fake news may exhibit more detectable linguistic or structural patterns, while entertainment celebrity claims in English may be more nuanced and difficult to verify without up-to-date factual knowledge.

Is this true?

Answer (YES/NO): YES